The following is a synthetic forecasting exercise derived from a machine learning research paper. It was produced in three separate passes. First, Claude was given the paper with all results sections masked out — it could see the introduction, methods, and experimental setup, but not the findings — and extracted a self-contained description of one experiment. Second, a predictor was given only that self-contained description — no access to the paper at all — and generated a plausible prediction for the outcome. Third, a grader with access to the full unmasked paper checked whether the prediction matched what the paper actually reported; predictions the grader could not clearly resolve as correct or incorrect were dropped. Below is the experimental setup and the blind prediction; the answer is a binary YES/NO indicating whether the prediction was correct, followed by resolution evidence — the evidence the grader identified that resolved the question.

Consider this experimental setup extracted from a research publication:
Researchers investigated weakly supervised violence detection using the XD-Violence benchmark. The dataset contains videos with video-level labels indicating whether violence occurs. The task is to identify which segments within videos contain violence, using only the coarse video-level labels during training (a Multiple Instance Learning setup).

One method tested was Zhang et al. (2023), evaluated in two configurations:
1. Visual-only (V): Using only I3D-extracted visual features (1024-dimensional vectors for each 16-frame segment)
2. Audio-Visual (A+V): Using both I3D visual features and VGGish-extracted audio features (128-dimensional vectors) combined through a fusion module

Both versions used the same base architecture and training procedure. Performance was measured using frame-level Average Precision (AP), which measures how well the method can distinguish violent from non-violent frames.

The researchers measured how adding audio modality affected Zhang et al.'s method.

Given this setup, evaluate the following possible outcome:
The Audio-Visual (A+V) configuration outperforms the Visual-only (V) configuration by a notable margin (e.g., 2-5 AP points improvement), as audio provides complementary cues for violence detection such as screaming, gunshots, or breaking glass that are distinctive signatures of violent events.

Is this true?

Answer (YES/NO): YES